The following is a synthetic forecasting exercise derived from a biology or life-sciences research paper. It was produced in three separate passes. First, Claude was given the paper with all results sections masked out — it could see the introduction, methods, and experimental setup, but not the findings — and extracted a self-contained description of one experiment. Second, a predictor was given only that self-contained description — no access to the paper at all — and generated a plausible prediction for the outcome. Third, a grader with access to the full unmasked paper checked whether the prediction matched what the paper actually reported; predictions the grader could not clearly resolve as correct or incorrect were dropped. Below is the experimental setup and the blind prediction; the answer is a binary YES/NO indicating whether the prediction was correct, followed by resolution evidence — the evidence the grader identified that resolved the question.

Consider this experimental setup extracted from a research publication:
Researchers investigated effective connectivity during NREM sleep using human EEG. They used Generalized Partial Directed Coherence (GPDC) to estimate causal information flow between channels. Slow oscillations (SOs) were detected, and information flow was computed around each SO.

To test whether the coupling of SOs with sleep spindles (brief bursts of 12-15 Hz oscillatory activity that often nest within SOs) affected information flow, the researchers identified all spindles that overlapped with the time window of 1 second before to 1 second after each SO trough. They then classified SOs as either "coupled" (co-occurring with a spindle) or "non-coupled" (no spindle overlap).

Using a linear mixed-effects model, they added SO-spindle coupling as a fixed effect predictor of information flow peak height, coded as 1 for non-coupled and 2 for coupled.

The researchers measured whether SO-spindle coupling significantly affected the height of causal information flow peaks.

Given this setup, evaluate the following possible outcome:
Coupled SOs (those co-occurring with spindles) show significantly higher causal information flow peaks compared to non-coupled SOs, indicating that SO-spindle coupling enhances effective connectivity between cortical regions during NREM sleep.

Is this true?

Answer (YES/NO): YES